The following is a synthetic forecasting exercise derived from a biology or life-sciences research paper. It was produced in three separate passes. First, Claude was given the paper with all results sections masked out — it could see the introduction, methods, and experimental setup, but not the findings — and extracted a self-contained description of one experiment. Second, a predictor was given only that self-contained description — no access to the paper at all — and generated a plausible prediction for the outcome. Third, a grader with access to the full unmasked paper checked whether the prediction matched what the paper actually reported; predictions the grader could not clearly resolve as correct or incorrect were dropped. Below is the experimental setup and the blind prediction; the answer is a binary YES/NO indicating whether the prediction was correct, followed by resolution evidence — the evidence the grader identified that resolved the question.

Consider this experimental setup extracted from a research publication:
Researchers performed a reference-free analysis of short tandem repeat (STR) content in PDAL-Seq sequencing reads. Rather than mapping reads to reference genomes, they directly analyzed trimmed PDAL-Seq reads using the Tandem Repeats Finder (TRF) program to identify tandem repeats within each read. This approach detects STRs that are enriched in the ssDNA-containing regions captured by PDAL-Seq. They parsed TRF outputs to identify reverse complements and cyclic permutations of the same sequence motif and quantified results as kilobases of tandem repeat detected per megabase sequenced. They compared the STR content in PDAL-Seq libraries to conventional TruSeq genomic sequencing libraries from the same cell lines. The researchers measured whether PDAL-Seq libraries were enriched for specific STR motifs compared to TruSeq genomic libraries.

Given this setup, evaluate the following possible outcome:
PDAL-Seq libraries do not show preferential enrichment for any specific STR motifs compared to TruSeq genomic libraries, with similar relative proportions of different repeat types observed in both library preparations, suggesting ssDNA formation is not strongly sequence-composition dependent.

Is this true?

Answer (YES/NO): NO